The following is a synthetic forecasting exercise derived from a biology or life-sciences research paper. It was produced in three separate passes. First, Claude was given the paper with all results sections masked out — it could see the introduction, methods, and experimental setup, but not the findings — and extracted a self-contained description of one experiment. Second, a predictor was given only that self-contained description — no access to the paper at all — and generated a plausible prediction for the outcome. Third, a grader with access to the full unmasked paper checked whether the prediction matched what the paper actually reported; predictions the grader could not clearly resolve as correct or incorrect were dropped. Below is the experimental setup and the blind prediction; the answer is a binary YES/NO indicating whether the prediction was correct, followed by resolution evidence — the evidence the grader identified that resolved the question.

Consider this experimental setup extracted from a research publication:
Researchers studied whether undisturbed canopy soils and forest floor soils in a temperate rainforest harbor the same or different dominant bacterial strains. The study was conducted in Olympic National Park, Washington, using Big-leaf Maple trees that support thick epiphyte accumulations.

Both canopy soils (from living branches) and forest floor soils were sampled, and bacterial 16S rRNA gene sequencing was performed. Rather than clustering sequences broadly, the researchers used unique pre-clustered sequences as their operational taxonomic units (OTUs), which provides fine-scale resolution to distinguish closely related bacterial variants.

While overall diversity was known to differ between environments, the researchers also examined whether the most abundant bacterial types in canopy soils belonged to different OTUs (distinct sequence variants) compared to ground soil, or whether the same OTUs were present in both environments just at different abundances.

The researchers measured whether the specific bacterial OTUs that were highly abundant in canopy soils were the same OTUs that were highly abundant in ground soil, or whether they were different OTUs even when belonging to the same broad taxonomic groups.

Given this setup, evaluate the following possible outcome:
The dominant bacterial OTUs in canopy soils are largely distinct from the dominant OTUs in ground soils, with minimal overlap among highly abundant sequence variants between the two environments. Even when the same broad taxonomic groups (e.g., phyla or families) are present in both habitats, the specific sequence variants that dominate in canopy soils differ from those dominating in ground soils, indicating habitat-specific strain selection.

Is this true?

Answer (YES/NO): YES